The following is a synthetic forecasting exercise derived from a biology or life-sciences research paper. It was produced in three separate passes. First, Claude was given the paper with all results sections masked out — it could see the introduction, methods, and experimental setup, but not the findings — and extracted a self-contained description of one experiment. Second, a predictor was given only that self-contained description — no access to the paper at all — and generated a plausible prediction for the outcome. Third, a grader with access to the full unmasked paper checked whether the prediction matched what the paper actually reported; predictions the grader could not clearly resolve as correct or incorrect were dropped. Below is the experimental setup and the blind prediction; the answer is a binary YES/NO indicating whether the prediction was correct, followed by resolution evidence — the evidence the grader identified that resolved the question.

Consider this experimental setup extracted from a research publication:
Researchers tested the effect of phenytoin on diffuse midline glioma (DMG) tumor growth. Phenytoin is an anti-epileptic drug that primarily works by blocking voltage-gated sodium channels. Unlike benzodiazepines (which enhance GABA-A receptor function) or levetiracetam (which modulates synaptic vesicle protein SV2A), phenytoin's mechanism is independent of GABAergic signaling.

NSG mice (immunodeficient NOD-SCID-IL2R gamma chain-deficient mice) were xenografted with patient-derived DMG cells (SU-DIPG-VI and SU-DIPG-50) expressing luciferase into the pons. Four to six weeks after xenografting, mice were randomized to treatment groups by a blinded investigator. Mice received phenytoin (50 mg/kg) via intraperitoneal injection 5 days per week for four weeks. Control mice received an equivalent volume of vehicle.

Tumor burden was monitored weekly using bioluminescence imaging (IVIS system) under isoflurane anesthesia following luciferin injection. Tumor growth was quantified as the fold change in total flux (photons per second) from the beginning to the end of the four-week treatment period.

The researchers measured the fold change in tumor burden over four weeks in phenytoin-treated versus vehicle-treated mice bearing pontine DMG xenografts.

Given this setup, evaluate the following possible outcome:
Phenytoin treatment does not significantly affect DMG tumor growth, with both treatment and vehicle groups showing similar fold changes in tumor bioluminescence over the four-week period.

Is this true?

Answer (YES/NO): YES